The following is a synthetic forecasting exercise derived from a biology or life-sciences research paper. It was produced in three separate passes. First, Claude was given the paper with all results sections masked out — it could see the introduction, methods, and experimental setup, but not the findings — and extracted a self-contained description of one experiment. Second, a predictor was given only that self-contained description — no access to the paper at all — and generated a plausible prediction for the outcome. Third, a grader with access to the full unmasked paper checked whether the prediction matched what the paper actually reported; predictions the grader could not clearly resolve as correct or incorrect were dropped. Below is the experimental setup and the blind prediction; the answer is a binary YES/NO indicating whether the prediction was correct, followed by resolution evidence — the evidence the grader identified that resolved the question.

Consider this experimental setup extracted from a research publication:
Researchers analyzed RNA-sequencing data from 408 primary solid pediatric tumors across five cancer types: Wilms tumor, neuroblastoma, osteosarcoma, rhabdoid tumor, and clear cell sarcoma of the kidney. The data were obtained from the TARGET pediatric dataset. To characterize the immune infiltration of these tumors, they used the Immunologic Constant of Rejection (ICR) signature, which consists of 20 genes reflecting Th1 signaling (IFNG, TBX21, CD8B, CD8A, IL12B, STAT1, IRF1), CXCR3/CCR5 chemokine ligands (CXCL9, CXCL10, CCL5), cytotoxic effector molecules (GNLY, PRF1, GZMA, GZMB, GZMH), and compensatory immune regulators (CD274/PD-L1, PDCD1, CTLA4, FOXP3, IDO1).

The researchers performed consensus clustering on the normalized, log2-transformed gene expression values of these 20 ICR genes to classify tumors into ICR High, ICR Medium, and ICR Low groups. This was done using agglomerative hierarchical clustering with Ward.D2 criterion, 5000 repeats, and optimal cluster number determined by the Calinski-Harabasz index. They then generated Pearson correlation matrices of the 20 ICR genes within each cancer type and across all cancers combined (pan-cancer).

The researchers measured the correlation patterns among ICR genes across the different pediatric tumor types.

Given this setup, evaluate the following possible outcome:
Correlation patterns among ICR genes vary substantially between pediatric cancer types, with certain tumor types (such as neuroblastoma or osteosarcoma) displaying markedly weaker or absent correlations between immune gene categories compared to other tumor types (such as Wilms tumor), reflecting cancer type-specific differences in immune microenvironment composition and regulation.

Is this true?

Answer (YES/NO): NO